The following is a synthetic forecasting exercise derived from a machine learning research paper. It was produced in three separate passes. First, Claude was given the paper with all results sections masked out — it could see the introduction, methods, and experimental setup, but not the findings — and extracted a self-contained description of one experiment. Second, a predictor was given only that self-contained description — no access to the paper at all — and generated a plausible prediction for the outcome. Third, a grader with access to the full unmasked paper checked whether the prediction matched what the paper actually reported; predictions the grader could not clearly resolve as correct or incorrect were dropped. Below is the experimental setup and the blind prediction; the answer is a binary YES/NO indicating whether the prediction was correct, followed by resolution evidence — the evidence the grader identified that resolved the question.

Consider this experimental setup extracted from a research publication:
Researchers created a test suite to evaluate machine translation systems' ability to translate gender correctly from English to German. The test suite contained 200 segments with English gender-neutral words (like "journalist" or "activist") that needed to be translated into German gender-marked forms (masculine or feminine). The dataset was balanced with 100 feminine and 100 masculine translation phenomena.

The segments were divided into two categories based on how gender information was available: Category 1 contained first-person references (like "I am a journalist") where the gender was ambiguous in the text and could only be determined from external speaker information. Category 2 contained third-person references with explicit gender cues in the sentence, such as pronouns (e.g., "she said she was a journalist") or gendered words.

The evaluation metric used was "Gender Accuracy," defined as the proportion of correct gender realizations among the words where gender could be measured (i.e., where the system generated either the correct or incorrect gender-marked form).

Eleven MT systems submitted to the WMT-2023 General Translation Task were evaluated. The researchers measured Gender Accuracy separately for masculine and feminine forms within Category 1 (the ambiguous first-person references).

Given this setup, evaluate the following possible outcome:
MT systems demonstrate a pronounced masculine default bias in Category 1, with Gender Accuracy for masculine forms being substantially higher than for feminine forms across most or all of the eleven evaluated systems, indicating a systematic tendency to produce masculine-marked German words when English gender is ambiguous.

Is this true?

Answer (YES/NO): YES